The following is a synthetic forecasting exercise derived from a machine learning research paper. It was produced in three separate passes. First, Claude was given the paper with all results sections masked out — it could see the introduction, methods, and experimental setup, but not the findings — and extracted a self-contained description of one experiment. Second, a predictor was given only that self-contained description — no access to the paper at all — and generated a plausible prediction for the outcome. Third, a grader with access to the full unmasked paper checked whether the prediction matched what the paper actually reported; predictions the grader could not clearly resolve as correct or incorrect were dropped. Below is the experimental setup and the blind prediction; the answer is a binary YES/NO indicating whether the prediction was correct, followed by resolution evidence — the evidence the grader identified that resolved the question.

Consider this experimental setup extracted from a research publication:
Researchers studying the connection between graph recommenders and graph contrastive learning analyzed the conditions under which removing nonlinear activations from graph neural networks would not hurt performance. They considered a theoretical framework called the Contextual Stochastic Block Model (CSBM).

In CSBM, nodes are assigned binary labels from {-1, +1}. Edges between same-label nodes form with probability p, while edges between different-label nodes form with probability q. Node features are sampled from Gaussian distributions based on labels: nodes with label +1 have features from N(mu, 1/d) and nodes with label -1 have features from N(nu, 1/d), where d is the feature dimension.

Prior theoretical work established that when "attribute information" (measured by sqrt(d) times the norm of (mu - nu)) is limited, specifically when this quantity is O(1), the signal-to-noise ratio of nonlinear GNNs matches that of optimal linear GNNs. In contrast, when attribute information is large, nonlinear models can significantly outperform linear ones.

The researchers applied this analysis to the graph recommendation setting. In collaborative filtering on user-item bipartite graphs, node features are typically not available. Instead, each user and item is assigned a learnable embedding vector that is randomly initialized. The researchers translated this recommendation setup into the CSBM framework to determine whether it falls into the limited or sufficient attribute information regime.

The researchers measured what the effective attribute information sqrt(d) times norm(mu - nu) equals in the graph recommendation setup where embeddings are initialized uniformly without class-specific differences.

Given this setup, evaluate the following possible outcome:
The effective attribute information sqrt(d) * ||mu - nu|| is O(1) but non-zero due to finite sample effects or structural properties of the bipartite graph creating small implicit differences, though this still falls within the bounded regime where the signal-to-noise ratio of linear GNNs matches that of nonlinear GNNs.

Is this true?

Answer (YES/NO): NO